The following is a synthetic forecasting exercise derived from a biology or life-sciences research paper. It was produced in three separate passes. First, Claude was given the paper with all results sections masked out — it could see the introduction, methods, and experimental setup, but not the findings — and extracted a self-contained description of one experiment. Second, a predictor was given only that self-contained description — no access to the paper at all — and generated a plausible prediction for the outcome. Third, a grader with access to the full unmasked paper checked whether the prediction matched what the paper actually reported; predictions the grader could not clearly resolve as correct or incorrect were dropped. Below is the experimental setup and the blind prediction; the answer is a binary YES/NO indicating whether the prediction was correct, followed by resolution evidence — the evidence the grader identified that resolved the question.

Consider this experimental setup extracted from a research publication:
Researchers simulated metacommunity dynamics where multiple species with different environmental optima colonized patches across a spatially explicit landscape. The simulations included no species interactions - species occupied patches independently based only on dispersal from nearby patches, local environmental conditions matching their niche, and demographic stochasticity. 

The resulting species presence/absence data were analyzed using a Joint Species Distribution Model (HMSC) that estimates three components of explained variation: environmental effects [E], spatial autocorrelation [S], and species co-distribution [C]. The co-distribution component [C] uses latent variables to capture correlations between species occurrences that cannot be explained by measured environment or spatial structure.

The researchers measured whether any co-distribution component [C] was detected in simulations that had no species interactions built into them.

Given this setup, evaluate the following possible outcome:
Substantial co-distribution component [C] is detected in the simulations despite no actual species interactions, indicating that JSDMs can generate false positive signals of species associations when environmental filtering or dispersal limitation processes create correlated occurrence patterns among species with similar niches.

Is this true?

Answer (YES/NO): NO